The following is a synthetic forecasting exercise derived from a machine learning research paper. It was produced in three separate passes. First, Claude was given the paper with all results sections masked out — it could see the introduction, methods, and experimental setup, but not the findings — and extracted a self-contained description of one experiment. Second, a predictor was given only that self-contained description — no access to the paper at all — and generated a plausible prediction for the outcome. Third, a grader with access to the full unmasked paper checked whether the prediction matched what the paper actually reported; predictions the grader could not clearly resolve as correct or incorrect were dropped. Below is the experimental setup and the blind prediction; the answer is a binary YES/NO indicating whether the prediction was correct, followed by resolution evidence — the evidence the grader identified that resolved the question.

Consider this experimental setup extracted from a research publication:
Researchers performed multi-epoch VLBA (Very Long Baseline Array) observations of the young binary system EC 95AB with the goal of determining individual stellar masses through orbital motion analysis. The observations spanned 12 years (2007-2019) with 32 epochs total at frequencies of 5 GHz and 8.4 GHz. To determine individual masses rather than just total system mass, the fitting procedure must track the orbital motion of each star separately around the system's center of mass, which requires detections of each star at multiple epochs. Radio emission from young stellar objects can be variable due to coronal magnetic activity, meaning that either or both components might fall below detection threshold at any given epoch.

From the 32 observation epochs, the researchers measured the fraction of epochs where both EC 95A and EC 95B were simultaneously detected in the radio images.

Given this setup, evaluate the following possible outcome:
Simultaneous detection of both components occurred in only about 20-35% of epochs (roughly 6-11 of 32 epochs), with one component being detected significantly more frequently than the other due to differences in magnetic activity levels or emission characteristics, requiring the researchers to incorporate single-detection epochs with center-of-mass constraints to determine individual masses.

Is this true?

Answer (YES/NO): NO